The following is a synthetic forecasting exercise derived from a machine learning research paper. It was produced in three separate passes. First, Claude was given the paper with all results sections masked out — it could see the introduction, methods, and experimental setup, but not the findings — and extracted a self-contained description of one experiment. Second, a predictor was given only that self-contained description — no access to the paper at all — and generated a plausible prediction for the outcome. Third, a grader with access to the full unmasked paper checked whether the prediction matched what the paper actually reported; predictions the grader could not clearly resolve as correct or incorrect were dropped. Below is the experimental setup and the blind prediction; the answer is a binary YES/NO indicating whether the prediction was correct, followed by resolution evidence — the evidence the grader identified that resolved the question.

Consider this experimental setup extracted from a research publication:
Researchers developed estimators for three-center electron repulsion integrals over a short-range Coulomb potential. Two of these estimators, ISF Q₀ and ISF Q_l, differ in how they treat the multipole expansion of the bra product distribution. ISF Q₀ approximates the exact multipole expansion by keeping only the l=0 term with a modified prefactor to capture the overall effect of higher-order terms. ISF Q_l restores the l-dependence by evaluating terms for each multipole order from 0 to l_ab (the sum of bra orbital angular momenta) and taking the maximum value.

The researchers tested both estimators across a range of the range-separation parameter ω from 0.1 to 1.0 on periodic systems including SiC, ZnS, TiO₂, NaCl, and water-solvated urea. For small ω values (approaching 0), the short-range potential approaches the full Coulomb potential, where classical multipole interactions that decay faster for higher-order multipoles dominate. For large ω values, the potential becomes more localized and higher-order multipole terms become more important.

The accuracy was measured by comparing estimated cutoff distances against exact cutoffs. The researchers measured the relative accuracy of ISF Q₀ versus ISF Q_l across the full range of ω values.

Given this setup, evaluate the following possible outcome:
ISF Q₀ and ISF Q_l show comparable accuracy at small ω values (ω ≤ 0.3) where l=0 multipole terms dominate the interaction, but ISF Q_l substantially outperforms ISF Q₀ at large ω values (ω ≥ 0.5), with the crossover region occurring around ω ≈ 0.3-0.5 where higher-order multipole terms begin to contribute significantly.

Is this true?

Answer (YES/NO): NO